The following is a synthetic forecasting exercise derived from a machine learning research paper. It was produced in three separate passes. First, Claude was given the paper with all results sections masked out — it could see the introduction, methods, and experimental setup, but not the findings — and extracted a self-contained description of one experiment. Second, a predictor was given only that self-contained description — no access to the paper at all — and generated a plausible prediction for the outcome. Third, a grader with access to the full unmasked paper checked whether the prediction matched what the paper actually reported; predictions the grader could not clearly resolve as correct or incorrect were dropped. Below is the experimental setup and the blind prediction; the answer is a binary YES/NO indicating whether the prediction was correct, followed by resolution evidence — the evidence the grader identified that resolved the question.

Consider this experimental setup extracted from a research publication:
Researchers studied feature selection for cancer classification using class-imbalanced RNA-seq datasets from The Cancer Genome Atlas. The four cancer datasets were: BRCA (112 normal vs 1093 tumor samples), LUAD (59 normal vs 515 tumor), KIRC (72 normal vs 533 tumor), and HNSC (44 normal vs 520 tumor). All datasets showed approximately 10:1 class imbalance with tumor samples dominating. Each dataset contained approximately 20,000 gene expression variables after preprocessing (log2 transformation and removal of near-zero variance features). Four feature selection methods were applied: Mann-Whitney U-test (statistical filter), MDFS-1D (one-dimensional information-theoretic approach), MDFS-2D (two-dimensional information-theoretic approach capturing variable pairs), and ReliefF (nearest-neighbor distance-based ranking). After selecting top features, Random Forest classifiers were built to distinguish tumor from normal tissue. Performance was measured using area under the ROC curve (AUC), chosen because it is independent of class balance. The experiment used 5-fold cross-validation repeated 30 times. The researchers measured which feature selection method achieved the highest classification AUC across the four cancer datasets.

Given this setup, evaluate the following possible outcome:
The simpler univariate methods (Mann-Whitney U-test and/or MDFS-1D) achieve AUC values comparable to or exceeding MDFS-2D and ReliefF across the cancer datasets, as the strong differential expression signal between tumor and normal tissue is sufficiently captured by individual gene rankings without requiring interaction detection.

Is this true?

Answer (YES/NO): NO